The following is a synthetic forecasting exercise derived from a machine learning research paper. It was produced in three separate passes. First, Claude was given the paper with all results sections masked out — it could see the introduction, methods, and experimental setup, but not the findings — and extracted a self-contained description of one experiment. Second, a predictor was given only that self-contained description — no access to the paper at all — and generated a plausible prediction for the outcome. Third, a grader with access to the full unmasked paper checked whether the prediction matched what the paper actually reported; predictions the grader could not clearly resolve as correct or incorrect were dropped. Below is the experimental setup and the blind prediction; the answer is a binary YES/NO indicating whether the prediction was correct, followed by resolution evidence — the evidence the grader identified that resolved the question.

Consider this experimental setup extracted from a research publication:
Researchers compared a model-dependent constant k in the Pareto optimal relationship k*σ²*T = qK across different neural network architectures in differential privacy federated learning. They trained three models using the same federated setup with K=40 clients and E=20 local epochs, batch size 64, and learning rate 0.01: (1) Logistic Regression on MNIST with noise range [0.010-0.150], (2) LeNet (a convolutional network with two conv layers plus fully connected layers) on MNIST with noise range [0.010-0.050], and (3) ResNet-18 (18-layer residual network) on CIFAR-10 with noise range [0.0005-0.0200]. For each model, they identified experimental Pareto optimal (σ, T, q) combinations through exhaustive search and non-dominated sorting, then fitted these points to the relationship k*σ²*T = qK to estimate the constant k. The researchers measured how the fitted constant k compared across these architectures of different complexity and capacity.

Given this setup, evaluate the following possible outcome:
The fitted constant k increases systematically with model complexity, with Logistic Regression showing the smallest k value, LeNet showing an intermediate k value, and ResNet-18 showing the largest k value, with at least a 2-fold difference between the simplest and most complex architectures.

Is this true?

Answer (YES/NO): YES